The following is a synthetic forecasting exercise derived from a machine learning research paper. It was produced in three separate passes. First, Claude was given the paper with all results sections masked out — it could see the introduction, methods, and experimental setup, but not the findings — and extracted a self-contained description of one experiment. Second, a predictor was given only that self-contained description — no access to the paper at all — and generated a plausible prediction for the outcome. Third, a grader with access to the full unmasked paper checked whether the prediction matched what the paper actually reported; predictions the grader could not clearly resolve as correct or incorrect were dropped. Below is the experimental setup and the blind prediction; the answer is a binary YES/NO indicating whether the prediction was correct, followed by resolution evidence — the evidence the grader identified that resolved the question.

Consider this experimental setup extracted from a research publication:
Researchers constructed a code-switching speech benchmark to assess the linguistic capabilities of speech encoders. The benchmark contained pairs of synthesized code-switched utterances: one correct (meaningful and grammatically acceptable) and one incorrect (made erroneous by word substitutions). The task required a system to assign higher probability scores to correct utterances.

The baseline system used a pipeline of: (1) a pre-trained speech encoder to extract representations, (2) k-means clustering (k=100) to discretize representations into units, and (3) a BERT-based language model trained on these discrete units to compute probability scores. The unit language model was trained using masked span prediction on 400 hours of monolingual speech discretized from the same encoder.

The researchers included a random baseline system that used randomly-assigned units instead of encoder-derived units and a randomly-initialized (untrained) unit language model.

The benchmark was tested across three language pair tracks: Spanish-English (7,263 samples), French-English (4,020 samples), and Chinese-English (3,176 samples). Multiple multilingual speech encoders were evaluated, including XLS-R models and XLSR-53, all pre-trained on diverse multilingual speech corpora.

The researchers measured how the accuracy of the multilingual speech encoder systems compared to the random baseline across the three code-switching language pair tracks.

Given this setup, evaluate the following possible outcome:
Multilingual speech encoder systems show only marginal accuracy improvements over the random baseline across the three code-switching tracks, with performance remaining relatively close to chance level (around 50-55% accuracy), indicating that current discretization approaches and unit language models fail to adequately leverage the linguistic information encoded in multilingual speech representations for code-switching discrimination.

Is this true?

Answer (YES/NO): NO